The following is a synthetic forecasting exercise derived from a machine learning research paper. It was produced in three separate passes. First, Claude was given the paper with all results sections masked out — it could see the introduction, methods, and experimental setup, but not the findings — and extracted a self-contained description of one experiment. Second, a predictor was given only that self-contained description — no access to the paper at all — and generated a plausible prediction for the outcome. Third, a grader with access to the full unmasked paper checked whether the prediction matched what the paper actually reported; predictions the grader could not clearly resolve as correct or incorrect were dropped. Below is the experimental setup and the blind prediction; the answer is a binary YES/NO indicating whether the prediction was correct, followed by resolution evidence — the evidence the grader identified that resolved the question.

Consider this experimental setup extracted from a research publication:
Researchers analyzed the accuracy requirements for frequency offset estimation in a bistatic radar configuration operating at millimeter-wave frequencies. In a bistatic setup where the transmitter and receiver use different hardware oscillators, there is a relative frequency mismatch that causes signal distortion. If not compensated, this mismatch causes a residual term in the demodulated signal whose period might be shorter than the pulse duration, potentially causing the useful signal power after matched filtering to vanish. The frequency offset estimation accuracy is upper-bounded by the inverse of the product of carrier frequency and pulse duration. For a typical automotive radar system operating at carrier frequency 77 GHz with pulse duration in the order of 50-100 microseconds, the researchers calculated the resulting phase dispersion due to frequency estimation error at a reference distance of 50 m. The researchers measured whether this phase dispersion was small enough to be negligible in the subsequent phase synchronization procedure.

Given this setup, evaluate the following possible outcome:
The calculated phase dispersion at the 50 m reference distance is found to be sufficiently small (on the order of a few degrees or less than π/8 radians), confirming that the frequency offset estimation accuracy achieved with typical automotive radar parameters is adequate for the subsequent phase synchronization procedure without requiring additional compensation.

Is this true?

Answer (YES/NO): YES